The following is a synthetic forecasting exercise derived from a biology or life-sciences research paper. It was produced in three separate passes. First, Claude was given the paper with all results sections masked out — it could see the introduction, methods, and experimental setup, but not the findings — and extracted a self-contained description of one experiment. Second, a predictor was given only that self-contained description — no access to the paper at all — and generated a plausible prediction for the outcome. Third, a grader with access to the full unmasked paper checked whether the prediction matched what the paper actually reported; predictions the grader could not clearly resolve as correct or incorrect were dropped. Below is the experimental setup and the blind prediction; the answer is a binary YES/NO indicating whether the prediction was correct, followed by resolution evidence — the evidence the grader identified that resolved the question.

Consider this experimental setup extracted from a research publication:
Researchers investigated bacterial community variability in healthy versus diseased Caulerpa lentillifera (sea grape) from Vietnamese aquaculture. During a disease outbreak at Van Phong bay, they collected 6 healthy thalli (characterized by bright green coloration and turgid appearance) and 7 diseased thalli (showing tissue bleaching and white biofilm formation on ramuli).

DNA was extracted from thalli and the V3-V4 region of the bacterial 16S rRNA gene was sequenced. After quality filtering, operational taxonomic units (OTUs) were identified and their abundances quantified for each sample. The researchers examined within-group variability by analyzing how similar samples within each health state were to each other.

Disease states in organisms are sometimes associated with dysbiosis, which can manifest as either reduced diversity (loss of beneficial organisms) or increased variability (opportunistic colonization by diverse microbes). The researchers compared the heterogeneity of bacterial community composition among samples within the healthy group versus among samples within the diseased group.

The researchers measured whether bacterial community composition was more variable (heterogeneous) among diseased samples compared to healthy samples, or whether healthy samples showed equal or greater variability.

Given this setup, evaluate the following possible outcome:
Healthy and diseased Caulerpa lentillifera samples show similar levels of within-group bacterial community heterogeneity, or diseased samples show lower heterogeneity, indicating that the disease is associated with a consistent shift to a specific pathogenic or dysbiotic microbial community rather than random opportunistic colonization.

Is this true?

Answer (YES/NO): YES